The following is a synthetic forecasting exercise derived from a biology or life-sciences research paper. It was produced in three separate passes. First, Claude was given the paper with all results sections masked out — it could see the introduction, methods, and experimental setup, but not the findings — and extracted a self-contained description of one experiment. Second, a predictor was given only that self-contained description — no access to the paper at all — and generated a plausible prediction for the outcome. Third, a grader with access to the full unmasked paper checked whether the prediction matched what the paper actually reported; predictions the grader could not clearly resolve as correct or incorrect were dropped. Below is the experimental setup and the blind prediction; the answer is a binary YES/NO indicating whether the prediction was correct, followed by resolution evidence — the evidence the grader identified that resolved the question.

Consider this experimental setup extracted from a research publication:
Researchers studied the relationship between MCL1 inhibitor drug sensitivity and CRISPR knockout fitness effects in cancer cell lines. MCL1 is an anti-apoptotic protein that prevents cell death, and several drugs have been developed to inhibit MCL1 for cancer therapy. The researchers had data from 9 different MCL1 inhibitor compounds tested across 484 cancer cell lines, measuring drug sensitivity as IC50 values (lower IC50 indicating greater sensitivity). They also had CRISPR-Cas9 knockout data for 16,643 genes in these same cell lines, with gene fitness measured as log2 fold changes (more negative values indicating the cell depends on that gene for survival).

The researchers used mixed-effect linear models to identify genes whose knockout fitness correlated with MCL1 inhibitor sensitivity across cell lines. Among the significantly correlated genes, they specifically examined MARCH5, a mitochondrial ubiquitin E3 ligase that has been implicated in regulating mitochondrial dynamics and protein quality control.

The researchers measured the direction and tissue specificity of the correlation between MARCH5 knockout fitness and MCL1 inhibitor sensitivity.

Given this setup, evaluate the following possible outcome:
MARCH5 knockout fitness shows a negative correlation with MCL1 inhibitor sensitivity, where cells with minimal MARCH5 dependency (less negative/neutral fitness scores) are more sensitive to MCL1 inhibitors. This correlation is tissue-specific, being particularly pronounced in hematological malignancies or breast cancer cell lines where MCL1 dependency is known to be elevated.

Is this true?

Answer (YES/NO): NO